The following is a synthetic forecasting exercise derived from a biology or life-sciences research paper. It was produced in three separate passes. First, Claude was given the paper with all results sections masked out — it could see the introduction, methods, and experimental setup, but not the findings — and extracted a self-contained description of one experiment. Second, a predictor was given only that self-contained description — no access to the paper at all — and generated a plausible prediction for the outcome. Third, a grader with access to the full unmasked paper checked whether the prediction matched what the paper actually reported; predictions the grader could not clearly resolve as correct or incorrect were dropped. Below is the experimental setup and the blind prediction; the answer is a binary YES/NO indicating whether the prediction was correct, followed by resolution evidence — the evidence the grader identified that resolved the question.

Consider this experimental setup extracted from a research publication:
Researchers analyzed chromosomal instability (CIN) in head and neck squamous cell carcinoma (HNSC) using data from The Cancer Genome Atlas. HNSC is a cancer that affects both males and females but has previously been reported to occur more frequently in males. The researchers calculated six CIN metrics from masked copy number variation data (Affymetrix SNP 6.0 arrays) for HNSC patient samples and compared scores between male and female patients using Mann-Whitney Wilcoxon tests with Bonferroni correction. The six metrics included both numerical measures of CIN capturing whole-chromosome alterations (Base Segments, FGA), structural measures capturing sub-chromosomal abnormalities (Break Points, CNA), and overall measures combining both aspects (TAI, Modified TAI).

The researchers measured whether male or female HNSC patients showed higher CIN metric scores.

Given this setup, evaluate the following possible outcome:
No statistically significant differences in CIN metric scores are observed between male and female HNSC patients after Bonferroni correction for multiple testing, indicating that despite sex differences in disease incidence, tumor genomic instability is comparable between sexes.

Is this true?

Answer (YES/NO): NO